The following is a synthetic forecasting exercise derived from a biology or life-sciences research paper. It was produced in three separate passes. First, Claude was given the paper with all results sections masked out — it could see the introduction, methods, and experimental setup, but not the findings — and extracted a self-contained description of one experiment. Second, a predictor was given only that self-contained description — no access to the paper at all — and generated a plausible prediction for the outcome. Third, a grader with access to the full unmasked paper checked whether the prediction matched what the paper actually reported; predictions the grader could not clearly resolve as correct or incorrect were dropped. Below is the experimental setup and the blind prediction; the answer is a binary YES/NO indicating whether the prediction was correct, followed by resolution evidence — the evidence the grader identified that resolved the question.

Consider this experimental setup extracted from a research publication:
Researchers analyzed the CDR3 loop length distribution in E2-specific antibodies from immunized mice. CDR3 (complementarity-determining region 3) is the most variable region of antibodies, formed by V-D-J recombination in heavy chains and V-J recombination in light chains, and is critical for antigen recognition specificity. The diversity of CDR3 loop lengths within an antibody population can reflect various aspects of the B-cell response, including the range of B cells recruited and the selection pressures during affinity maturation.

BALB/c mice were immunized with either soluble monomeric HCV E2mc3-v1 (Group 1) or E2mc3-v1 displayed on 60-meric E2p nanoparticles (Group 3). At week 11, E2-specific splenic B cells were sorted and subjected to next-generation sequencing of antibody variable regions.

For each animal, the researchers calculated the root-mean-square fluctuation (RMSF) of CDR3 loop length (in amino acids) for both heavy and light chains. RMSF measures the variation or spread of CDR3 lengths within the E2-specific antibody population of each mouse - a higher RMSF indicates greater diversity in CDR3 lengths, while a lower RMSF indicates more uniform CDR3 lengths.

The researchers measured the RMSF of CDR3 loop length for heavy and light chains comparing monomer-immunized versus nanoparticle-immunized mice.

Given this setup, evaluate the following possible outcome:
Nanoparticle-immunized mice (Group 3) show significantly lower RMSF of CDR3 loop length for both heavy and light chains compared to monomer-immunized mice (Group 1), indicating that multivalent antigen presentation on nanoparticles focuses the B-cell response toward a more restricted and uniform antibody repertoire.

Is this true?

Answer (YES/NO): NO